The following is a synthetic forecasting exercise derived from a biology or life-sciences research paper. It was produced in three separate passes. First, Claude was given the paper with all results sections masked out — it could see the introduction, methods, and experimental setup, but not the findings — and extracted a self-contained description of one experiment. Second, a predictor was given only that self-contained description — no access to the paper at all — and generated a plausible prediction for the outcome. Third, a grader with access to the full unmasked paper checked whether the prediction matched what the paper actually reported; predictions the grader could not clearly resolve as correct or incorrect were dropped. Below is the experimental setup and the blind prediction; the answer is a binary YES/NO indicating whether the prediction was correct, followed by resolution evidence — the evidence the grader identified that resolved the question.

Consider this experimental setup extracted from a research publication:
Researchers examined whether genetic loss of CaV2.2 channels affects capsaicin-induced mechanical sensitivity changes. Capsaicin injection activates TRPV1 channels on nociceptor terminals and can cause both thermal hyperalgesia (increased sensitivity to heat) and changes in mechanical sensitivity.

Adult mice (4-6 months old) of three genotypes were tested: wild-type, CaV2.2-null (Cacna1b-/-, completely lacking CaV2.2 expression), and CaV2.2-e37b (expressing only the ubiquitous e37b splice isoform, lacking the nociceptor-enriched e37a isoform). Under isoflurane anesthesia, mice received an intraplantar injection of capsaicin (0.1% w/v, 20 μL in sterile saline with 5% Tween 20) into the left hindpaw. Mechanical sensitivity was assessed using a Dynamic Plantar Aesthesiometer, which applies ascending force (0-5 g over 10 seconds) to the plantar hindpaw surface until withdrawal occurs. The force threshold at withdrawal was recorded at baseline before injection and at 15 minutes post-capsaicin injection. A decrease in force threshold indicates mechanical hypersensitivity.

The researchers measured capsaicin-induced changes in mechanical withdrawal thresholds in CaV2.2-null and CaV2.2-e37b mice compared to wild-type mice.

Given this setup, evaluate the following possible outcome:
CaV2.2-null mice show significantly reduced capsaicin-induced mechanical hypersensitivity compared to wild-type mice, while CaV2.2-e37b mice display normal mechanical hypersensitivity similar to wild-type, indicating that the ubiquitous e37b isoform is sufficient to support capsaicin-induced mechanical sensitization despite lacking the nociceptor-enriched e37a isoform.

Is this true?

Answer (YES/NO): NO